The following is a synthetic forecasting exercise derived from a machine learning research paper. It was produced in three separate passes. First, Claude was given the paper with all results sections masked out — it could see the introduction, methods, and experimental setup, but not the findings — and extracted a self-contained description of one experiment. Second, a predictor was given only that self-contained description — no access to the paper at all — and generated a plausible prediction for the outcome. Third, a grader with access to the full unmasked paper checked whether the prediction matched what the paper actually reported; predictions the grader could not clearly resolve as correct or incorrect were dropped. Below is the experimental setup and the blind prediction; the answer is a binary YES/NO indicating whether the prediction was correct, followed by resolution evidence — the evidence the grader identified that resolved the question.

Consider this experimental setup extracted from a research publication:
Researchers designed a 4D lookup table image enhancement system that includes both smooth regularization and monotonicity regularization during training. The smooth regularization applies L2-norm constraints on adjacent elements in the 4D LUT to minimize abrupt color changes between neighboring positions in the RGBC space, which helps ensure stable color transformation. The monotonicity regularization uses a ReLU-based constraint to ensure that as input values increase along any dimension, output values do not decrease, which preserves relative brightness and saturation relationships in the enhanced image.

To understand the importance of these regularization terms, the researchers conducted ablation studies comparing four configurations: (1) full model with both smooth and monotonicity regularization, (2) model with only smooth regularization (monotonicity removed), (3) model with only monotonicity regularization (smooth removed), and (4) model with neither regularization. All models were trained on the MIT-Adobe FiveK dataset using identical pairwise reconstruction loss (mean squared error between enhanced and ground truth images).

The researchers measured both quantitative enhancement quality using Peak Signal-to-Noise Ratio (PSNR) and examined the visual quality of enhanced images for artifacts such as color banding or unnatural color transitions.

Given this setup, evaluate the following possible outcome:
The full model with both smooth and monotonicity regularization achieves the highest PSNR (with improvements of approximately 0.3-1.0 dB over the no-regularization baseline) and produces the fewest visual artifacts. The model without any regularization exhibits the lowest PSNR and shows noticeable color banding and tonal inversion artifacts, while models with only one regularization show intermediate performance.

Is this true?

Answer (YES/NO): NO